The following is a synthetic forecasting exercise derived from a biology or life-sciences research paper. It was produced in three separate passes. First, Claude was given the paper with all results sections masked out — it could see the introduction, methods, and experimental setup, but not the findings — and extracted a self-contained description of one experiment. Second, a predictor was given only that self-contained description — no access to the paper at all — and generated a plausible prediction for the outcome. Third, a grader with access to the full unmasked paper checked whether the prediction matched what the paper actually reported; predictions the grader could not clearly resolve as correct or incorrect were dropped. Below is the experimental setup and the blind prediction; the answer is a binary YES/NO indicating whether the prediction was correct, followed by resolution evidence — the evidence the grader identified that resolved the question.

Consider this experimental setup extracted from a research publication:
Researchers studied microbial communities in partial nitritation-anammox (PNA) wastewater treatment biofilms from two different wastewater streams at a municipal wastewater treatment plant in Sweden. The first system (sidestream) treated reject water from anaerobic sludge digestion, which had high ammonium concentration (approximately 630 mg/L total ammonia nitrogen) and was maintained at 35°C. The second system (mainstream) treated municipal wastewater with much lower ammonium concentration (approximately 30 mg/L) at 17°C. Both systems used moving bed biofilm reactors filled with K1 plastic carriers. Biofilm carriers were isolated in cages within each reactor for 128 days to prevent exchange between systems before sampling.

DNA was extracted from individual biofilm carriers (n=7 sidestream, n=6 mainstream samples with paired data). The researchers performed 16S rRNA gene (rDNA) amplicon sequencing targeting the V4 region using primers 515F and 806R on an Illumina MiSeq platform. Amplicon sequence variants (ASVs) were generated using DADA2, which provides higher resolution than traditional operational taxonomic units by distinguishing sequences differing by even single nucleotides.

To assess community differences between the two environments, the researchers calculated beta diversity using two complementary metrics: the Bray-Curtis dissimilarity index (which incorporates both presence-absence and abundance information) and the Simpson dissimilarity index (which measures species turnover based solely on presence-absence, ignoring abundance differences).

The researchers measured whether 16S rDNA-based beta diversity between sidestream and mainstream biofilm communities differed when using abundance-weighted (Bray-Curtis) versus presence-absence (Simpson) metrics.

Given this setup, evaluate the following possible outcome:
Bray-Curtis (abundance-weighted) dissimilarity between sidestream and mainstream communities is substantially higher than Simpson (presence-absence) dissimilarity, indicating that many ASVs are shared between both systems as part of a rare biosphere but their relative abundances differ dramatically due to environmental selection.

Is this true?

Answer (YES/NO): NO